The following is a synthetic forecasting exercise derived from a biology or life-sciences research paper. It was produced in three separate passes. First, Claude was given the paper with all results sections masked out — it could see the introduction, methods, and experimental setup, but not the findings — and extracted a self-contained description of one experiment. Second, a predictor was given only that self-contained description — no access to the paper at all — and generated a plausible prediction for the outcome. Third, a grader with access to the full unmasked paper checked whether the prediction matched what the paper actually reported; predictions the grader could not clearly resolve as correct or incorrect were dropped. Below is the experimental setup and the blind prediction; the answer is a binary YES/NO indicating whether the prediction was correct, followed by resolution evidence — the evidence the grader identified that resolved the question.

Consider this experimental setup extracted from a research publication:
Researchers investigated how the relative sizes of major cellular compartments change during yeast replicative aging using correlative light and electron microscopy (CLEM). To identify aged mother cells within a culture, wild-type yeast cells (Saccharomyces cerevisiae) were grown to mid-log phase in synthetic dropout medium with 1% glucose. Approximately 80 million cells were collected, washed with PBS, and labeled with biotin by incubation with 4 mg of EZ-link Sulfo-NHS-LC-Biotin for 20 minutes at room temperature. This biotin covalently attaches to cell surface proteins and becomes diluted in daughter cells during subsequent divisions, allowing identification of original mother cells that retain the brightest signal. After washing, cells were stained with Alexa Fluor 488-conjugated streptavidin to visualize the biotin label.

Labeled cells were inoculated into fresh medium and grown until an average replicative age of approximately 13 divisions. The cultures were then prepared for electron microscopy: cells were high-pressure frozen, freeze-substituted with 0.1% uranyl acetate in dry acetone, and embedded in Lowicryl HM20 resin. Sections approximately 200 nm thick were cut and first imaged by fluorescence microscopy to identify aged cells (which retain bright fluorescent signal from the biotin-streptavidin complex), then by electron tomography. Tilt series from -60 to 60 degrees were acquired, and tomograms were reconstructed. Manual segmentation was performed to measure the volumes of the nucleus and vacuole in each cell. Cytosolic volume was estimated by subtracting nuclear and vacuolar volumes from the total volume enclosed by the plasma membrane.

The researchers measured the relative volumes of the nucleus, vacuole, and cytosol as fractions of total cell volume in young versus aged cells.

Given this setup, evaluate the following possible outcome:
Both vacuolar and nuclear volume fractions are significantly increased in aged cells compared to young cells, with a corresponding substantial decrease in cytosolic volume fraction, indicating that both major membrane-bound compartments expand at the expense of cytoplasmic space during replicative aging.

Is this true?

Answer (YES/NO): NO